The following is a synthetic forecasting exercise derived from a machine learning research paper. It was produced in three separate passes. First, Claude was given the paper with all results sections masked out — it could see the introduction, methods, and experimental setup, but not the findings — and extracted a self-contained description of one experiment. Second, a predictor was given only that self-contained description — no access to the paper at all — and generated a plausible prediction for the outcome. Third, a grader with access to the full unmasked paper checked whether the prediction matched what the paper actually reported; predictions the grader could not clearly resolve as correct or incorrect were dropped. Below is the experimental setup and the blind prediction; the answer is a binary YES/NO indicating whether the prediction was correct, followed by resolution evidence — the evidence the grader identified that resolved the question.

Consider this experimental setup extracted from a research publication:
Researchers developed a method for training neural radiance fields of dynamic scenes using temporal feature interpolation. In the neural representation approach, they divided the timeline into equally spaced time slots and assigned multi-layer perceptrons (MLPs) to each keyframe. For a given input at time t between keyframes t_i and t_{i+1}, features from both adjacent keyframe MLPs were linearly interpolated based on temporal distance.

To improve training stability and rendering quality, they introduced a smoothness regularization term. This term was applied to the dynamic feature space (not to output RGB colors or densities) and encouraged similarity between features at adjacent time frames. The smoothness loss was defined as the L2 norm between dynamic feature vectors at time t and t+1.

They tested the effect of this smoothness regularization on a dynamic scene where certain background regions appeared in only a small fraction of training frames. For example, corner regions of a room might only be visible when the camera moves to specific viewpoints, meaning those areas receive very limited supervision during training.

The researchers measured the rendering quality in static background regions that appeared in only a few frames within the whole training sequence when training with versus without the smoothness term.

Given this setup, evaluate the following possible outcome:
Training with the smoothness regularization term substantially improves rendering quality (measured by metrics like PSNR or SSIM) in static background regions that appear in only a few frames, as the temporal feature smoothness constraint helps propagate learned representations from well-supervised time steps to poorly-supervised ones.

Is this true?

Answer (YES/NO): YES